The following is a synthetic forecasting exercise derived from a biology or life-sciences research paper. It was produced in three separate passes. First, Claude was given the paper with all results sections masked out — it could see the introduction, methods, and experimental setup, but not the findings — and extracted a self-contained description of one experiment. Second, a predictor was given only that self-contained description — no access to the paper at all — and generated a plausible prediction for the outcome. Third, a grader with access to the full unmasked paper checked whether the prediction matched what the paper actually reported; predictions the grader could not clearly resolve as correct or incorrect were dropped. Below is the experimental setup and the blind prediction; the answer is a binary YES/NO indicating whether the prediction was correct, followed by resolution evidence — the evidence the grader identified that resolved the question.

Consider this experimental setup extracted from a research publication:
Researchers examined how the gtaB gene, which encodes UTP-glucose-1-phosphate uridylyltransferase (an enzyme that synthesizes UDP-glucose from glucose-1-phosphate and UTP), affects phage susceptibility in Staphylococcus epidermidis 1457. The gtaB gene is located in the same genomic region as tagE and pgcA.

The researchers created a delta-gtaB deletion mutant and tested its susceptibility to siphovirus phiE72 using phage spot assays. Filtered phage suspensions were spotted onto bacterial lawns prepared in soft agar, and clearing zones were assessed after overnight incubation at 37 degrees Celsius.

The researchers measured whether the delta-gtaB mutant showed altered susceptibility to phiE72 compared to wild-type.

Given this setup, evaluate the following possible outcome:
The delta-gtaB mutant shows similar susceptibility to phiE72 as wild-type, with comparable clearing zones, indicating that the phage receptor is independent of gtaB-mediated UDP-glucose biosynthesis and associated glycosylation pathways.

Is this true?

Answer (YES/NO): NO